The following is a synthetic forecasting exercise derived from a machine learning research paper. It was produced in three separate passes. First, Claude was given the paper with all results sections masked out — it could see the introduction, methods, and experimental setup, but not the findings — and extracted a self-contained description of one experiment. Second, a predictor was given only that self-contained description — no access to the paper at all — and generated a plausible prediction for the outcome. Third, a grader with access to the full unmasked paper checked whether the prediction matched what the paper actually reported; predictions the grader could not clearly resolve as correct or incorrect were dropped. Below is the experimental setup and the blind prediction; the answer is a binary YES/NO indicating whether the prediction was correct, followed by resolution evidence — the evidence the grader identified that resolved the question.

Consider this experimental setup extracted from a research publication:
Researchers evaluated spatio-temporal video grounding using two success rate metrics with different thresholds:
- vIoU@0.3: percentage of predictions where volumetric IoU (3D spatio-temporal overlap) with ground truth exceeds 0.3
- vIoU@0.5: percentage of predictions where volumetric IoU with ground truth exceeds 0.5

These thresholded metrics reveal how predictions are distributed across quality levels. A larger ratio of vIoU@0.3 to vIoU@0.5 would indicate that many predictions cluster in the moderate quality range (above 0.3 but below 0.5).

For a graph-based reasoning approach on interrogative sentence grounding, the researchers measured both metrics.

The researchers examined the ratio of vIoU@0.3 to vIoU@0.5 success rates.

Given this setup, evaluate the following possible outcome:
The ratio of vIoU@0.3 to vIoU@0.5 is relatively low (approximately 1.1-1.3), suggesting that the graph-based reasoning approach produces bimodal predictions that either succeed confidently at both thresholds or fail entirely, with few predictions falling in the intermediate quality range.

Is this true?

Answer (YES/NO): NO